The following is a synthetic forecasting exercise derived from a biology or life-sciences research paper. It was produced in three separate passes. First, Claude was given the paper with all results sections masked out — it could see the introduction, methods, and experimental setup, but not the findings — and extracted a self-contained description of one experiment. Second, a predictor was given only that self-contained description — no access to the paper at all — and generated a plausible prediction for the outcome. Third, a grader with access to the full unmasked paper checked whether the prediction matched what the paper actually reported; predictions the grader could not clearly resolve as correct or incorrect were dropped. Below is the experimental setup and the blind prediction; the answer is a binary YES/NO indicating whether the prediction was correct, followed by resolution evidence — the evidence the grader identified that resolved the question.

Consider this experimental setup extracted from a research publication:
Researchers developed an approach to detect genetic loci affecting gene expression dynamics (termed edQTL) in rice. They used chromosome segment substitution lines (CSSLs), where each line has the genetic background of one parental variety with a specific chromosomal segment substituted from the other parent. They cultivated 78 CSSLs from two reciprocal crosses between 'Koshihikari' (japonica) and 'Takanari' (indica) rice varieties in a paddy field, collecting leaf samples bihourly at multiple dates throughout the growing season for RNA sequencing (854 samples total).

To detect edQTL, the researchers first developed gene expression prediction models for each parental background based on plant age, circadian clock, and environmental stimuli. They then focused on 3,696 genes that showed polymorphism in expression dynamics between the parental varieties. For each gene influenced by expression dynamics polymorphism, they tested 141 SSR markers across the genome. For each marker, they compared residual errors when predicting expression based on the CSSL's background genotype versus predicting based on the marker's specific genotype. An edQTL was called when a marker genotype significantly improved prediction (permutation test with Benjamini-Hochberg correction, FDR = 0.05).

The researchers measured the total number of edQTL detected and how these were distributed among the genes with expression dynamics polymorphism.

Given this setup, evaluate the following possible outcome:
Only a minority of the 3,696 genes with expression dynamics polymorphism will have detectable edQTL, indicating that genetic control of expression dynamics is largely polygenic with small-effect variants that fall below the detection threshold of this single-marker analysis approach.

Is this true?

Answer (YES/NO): NO